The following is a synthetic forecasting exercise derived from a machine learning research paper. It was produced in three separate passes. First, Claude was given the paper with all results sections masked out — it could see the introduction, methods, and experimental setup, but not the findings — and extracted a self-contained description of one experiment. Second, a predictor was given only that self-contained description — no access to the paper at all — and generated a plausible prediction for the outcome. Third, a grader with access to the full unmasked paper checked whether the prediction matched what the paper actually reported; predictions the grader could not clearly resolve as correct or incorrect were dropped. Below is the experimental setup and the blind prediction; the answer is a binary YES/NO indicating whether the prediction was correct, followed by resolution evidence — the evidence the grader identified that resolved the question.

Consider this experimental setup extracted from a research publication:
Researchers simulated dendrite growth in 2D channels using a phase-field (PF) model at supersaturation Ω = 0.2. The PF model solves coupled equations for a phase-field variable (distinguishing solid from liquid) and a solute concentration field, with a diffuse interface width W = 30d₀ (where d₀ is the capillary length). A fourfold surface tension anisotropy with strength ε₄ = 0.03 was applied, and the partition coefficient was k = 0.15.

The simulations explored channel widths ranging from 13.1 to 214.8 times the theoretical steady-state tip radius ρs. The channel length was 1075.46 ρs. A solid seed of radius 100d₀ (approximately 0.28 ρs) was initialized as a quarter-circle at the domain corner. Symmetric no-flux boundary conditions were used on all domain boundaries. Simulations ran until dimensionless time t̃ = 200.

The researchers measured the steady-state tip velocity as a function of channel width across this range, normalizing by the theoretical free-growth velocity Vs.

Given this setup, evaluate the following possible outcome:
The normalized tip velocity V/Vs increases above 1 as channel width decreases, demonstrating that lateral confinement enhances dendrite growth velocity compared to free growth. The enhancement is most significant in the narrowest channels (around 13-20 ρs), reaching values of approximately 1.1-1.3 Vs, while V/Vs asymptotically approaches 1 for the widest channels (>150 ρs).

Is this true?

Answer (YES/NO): NO